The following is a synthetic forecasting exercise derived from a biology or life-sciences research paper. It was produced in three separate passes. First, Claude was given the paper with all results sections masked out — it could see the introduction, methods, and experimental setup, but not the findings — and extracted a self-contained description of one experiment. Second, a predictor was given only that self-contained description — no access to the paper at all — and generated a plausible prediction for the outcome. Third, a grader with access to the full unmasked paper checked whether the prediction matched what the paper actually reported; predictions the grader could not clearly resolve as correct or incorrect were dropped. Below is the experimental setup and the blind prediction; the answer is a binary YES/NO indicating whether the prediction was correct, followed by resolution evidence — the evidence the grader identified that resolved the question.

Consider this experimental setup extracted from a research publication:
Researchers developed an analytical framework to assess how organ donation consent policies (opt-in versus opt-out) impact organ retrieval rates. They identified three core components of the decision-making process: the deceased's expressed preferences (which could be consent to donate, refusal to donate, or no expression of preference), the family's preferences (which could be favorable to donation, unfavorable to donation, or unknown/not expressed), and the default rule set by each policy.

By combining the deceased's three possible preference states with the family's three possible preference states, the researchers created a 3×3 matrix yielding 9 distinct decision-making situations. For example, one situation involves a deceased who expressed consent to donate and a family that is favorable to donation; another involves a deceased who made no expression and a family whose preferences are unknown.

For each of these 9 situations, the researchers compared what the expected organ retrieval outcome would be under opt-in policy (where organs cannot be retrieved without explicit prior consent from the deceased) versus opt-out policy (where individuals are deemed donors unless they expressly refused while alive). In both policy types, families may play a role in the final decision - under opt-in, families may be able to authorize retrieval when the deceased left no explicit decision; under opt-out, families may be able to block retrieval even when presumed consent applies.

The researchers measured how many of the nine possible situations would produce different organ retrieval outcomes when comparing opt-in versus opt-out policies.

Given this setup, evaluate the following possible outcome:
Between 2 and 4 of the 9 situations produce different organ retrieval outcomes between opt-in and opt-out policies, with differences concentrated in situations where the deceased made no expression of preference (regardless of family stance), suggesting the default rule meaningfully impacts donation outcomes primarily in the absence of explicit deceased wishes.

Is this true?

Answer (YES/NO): NO